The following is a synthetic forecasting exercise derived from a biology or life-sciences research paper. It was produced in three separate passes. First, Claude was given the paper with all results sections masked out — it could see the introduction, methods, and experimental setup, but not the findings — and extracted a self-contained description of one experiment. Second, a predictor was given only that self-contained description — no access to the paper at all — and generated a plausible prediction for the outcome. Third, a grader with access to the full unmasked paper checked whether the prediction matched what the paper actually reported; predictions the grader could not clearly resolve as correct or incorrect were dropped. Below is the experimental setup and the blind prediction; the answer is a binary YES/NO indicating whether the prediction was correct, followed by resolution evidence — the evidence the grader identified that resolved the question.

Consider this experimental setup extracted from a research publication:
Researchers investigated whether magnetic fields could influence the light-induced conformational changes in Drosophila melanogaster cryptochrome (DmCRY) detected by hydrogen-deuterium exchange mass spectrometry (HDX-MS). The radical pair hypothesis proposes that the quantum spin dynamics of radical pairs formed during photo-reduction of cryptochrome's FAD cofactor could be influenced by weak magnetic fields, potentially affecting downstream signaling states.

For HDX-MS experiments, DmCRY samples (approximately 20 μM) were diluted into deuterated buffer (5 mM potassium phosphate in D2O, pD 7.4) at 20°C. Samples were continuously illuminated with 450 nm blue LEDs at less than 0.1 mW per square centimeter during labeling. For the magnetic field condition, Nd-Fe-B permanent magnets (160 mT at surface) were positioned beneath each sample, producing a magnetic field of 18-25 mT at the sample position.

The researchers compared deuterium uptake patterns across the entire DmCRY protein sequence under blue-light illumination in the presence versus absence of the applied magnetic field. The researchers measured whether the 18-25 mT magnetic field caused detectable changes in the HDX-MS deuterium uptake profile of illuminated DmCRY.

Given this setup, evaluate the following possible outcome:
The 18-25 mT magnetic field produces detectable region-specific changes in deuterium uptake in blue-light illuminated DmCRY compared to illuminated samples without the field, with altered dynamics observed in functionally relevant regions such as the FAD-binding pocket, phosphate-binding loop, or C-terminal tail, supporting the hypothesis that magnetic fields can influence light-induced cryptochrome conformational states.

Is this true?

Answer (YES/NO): NO